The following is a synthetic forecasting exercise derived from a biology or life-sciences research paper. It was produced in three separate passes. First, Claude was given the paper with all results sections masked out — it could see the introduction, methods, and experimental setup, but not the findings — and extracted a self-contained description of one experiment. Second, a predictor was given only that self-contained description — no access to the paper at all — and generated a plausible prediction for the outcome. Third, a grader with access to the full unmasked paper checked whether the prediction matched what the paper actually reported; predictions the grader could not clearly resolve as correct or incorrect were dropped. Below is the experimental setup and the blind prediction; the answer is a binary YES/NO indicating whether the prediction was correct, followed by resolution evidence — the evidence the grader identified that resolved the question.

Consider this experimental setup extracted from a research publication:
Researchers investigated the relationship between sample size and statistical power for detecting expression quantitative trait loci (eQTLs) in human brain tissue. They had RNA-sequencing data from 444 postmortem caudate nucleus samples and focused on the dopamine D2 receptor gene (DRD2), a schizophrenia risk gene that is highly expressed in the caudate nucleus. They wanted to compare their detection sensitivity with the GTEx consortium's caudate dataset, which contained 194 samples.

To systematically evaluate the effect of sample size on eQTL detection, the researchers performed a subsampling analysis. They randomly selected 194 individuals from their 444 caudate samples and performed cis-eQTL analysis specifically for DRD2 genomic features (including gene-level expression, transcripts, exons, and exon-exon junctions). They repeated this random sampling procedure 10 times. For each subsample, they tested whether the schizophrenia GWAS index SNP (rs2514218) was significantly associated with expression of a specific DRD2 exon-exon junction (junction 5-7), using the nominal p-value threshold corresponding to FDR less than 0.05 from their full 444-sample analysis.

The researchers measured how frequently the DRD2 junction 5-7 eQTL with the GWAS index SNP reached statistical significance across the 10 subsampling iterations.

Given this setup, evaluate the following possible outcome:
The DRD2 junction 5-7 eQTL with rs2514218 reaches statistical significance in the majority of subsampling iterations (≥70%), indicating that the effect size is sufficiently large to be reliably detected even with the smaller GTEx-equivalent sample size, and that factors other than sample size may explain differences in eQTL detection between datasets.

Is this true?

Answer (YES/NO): NO